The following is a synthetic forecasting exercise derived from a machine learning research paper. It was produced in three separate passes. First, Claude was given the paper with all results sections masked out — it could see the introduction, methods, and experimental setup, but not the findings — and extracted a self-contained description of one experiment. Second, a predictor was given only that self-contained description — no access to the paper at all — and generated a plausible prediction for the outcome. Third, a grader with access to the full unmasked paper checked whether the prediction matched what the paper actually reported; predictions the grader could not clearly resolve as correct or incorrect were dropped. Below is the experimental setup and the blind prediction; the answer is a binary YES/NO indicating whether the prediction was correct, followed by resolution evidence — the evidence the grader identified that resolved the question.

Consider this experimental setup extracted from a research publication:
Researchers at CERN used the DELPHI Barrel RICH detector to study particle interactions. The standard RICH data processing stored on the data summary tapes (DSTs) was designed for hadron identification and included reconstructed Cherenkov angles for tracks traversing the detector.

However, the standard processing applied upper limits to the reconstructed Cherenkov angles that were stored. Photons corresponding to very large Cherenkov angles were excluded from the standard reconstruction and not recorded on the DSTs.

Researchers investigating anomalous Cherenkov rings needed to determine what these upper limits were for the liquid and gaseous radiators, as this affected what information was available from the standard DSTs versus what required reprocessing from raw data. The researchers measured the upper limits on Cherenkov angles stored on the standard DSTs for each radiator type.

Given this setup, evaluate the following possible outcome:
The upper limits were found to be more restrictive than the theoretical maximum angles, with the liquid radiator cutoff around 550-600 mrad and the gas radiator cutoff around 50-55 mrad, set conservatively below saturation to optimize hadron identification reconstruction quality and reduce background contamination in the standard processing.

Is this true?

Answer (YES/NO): NO